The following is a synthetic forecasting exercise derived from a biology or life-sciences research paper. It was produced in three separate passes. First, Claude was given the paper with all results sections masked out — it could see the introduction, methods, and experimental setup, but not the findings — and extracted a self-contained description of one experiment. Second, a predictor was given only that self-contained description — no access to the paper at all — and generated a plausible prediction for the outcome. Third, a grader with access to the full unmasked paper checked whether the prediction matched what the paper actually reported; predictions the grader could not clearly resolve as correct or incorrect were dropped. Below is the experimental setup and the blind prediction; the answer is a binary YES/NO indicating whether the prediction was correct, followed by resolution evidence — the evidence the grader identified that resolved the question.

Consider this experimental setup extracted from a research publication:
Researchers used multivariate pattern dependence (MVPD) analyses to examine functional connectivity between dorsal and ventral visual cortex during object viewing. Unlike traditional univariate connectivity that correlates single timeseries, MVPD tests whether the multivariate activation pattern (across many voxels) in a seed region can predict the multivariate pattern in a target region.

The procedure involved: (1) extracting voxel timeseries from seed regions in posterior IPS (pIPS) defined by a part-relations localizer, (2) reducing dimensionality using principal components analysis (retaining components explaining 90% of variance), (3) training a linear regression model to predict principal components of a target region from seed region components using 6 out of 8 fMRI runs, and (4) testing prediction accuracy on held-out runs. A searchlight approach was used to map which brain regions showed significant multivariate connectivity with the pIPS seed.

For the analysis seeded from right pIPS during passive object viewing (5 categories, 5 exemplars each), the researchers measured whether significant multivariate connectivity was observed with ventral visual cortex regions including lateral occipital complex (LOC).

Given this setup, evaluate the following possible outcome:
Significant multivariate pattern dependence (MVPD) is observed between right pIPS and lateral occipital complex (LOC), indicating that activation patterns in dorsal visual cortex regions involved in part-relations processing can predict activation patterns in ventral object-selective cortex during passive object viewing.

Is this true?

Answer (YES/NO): YES